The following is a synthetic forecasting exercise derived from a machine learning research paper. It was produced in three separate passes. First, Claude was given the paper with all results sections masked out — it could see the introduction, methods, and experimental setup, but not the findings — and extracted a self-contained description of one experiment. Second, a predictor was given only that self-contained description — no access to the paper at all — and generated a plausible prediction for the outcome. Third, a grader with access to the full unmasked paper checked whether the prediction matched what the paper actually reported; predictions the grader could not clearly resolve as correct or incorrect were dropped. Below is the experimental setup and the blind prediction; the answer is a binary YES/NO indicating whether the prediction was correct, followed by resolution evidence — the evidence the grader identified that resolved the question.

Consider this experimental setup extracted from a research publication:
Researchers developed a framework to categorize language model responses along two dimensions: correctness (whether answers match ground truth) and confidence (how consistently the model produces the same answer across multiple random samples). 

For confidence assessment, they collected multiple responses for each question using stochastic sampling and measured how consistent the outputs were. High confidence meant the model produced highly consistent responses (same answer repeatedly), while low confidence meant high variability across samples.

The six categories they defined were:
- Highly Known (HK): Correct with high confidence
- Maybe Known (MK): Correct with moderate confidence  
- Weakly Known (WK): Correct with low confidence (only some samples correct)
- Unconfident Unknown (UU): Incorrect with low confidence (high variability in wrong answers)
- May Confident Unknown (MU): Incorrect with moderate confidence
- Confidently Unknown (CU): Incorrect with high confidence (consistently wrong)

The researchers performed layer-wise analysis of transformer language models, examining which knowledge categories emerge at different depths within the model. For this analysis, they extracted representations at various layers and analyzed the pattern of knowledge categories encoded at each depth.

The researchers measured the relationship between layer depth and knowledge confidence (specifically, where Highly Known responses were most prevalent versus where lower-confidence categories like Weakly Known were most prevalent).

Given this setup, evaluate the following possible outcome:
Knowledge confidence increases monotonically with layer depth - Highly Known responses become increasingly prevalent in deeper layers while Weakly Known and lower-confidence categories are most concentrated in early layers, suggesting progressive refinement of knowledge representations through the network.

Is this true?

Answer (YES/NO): NO